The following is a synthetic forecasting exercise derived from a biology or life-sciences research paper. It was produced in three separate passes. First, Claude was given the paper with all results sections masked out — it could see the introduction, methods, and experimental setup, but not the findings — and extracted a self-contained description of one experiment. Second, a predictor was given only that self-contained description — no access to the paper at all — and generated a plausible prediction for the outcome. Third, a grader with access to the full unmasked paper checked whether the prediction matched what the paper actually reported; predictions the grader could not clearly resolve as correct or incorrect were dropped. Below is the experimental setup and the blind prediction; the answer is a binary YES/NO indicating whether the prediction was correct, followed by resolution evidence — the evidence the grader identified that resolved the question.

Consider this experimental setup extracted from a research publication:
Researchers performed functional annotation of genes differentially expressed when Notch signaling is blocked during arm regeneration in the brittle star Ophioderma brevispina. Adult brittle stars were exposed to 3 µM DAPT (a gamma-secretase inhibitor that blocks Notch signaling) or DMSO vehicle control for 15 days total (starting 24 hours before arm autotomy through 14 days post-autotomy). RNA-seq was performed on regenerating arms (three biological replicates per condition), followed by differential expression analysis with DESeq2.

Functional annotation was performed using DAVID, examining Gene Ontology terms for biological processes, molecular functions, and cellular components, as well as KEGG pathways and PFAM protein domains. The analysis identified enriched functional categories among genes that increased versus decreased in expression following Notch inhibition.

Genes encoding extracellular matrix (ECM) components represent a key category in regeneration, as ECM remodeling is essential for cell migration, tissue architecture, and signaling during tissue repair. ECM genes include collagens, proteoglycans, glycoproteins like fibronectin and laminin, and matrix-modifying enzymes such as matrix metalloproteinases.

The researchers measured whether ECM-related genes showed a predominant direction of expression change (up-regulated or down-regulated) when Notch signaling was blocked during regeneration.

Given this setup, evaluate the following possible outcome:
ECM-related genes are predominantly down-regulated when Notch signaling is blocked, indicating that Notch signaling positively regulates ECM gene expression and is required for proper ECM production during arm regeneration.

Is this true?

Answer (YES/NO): YES